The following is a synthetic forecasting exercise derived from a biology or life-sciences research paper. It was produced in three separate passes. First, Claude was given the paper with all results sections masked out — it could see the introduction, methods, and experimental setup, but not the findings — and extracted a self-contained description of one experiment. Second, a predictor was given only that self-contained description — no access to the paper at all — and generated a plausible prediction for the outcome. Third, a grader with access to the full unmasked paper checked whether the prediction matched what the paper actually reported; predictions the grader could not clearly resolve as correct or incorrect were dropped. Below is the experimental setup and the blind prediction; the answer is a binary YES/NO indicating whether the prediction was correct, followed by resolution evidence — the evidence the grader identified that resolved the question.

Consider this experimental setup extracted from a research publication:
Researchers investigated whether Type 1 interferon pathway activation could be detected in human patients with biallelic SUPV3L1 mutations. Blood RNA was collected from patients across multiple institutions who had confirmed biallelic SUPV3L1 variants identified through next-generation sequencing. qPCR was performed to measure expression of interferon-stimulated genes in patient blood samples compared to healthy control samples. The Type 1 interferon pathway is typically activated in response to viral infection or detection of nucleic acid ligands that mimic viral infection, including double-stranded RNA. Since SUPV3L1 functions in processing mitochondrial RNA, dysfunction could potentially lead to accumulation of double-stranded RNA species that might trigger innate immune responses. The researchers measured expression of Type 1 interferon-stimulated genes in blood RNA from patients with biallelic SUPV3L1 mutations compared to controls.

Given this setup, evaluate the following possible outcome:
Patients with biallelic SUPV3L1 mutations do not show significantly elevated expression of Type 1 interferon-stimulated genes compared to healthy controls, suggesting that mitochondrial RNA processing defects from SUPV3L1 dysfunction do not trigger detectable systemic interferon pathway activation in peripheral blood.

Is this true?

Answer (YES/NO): NO